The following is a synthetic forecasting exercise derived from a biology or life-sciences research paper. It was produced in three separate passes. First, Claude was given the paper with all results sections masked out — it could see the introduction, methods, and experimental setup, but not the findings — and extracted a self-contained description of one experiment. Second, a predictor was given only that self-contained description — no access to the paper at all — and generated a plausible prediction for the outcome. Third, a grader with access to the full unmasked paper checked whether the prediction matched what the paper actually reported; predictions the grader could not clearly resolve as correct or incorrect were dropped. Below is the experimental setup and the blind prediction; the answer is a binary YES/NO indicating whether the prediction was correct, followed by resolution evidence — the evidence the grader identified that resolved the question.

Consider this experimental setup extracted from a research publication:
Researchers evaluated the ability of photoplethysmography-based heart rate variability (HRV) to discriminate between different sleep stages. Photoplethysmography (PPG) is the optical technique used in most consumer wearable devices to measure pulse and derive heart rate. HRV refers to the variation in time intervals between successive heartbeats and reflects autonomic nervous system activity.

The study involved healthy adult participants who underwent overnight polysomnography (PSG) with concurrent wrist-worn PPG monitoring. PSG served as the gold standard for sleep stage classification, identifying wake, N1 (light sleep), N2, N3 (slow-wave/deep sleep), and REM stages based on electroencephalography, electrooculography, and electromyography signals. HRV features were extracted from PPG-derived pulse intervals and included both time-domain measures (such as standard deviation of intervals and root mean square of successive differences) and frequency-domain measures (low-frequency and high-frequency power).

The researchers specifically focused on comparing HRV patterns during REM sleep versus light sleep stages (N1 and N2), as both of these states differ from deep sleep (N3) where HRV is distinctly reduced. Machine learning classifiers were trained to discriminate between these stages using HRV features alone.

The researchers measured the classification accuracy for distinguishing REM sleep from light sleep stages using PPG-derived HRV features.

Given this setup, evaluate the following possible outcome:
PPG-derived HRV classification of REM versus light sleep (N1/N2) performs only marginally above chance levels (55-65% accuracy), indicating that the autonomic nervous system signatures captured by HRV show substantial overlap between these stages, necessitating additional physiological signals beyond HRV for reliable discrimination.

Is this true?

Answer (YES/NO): YES